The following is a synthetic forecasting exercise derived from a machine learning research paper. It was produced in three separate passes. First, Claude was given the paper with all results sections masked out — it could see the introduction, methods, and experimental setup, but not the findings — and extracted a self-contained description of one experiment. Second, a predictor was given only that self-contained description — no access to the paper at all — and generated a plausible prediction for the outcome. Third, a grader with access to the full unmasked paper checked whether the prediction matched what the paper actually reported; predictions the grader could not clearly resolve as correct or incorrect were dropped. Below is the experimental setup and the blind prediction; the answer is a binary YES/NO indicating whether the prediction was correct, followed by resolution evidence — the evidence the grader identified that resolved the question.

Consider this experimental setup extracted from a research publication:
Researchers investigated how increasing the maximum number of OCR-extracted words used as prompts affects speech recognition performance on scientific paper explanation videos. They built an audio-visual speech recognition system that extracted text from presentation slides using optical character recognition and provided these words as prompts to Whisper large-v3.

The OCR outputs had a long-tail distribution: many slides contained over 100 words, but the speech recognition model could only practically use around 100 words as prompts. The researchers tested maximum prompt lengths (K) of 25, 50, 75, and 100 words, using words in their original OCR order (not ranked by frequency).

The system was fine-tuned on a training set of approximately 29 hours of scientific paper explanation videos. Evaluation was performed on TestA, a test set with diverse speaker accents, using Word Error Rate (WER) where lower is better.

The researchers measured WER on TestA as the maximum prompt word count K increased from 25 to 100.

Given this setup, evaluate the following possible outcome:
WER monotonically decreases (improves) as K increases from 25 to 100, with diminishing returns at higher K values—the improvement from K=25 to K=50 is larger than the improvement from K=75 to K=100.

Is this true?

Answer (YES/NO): YES